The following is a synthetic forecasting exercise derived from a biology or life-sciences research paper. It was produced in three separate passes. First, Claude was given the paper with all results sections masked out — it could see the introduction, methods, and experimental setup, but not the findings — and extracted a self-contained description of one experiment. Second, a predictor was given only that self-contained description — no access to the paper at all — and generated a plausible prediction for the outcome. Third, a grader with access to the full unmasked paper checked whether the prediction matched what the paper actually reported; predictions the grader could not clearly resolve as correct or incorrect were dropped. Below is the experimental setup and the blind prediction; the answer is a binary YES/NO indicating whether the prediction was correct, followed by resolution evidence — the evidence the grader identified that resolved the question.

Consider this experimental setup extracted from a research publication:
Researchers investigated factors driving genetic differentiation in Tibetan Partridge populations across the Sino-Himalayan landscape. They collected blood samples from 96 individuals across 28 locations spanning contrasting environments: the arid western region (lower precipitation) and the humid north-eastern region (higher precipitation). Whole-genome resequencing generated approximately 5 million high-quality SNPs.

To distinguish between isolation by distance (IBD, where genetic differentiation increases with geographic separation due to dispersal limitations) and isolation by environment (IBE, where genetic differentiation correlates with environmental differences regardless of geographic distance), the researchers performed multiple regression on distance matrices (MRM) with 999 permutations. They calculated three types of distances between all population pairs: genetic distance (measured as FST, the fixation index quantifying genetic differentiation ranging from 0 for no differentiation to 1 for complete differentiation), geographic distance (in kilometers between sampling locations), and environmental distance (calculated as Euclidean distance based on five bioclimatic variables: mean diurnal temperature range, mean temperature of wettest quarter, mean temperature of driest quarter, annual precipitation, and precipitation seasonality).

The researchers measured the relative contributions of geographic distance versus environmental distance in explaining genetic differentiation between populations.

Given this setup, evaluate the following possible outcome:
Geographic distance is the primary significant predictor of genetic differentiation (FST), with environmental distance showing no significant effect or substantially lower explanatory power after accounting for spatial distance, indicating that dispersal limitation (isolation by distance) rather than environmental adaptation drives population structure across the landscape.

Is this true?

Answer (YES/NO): NO